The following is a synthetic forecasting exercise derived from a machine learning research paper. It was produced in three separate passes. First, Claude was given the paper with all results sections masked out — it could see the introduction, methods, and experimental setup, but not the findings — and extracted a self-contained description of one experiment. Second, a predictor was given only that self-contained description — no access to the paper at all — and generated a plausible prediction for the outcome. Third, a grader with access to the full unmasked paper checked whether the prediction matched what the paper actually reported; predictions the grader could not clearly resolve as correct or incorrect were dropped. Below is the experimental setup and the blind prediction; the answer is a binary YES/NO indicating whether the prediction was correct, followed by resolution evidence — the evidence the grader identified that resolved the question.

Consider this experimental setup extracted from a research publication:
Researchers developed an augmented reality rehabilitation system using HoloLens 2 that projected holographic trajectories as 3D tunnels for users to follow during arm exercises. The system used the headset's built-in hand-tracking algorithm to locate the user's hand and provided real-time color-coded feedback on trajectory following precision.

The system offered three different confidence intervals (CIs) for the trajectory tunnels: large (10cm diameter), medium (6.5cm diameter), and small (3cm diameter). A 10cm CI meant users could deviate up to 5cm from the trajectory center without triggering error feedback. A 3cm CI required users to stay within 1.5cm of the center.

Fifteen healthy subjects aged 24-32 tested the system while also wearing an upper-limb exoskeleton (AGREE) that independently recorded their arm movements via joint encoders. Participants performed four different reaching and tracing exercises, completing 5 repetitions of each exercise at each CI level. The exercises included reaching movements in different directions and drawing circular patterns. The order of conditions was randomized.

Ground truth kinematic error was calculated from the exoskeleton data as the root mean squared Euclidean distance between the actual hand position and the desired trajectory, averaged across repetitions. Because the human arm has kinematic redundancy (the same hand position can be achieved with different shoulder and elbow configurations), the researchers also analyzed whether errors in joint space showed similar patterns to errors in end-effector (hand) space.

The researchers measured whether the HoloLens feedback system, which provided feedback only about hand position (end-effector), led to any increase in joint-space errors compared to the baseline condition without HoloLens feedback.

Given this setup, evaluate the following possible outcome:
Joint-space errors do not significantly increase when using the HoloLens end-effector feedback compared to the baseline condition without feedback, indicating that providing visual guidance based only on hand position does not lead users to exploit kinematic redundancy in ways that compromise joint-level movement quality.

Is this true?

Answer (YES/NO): YES